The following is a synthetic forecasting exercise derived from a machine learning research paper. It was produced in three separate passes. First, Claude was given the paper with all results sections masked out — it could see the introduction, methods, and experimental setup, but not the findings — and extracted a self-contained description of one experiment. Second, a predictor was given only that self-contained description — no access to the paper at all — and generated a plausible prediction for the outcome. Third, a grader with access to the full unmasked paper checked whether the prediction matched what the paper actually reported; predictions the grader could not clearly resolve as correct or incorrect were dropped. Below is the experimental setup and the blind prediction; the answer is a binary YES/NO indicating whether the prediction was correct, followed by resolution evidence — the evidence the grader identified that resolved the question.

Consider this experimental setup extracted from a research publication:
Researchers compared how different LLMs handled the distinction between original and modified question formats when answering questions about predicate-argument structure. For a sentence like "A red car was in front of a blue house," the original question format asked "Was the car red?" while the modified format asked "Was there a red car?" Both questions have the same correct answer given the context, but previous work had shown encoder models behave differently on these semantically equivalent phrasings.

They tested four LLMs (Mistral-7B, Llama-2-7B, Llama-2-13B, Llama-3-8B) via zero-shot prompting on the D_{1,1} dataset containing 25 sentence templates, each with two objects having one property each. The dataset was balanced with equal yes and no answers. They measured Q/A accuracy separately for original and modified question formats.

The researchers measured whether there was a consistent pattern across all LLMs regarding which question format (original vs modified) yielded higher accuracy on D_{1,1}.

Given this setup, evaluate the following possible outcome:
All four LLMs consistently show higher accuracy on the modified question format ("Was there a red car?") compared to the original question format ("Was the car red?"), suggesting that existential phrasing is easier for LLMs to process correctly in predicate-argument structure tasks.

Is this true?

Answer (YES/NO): NO